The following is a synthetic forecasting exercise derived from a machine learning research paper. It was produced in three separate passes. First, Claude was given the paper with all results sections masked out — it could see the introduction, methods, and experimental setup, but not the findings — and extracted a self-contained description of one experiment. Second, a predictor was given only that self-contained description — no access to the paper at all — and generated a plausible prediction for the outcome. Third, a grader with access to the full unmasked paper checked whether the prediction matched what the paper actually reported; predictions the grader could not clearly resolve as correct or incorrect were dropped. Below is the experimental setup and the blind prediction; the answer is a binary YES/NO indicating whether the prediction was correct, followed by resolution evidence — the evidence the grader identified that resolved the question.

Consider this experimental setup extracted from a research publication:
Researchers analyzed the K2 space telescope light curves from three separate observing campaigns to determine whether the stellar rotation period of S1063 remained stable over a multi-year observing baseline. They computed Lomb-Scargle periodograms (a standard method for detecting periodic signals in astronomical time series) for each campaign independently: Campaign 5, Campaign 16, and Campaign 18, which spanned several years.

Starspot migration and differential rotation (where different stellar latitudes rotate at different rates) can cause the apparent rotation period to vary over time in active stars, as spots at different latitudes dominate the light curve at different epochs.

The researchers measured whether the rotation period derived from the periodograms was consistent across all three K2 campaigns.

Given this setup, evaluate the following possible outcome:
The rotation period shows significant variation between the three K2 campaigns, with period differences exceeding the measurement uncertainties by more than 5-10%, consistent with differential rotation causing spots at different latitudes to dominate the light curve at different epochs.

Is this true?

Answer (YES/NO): NO